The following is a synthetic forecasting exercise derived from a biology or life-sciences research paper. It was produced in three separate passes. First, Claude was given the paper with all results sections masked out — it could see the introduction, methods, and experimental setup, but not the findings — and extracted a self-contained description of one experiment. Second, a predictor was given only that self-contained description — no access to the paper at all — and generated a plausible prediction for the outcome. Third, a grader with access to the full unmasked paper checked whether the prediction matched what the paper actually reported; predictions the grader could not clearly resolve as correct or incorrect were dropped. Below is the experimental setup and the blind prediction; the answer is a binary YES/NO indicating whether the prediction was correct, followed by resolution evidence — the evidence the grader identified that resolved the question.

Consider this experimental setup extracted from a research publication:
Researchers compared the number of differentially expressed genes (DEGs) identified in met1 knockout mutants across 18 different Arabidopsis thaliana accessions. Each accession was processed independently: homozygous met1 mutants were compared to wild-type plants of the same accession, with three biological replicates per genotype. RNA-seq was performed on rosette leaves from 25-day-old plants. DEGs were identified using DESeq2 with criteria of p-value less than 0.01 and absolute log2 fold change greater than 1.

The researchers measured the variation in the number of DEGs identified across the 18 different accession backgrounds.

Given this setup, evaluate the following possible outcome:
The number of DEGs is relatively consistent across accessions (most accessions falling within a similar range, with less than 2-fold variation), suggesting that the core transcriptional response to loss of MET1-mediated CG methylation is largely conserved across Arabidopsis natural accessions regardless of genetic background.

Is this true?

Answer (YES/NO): NO